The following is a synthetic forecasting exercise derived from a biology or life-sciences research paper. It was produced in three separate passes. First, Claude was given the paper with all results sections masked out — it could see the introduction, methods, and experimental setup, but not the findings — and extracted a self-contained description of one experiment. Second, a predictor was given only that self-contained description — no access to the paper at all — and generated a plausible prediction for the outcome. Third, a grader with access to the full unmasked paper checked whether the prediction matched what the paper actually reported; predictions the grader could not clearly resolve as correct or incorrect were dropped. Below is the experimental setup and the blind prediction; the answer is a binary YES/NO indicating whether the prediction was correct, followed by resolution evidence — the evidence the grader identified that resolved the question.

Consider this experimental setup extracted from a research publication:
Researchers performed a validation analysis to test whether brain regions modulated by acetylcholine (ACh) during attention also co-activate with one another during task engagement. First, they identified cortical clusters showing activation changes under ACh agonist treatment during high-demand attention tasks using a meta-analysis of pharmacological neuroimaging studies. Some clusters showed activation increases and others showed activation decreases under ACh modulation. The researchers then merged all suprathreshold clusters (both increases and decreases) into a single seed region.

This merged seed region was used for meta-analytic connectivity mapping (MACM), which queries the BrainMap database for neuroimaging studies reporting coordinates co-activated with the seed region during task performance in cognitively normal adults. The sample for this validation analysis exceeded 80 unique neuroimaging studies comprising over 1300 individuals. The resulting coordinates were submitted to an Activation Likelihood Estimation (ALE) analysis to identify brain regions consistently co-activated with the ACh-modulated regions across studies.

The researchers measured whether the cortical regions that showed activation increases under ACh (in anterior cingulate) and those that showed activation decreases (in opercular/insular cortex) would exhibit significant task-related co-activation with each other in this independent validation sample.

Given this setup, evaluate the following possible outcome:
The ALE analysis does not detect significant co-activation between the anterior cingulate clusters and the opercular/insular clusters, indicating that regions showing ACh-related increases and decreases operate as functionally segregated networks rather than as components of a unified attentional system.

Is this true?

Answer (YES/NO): NO